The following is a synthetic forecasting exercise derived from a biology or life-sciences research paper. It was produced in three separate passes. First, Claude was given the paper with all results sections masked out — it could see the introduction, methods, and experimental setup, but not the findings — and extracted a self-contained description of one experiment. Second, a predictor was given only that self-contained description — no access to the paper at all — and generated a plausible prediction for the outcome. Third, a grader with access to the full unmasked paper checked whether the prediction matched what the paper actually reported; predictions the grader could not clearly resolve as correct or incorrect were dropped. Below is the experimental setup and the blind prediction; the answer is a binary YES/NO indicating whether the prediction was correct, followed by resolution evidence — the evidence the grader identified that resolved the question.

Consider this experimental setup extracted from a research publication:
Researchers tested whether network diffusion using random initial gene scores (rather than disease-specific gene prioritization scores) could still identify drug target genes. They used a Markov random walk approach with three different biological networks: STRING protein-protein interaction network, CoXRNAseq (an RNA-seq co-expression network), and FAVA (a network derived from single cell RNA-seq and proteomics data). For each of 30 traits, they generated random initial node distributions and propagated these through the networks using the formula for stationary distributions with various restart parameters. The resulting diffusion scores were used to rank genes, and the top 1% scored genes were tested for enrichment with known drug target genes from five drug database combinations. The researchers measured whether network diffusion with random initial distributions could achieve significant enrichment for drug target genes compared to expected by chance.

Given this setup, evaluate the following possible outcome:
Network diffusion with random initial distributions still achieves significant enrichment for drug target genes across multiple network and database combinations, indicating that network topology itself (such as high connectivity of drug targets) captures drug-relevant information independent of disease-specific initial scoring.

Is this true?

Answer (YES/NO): YES